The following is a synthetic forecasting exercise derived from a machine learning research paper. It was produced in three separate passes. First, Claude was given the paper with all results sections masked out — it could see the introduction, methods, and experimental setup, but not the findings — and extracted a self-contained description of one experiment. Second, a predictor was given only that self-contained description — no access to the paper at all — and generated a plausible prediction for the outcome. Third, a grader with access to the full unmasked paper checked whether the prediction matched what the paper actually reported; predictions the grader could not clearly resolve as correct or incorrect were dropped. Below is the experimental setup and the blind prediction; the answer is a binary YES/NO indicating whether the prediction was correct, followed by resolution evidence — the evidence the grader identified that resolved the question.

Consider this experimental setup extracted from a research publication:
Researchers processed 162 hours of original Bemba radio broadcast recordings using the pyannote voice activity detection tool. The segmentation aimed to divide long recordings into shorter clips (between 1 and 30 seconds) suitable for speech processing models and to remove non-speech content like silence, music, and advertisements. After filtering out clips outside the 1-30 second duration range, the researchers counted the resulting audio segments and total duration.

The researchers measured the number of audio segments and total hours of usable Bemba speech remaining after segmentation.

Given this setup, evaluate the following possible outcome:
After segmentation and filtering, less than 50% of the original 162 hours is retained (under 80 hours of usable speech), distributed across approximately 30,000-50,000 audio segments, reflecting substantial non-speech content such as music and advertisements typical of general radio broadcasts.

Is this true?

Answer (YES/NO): NO